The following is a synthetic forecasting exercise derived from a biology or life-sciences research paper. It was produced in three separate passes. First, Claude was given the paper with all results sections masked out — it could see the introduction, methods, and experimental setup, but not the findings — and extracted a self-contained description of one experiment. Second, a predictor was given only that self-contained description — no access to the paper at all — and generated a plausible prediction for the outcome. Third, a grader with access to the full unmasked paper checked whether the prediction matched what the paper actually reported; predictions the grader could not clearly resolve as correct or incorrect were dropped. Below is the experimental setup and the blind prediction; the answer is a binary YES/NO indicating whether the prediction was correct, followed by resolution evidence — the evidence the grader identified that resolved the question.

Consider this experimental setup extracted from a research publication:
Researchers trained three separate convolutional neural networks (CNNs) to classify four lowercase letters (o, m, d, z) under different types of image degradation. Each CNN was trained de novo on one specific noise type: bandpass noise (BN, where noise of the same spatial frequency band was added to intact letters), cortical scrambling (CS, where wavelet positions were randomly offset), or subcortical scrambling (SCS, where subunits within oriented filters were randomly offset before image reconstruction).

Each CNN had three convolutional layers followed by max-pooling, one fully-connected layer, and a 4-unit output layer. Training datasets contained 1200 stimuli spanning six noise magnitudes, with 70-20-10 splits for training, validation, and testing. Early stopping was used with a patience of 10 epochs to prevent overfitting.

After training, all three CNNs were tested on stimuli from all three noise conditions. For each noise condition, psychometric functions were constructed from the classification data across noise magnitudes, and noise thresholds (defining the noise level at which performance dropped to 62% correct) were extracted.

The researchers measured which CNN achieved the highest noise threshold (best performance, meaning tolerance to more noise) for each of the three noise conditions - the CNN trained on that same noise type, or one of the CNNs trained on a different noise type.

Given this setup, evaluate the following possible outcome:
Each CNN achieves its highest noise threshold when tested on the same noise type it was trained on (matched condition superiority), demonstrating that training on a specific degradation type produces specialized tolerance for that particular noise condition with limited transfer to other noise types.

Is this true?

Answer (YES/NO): YES